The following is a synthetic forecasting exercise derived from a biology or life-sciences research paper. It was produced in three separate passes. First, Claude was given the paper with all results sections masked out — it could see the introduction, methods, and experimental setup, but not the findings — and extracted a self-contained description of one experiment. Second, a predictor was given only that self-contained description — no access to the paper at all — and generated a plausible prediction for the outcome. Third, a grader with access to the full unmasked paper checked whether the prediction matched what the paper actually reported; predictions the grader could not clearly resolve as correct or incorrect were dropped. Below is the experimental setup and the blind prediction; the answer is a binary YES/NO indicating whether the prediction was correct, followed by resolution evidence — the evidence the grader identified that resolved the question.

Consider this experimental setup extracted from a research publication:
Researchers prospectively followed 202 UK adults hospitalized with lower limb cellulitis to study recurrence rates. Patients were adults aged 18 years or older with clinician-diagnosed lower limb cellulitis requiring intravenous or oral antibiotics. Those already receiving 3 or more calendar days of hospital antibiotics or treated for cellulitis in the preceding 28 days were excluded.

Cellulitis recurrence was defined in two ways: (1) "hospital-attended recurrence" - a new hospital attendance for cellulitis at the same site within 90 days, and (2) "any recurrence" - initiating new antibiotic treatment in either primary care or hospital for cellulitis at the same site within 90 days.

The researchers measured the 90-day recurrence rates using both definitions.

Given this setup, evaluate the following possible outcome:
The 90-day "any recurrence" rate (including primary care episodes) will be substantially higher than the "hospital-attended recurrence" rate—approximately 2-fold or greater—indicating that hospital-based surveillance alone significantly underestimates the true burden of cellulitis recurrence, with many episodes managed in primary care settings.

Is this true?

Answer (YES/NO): YES